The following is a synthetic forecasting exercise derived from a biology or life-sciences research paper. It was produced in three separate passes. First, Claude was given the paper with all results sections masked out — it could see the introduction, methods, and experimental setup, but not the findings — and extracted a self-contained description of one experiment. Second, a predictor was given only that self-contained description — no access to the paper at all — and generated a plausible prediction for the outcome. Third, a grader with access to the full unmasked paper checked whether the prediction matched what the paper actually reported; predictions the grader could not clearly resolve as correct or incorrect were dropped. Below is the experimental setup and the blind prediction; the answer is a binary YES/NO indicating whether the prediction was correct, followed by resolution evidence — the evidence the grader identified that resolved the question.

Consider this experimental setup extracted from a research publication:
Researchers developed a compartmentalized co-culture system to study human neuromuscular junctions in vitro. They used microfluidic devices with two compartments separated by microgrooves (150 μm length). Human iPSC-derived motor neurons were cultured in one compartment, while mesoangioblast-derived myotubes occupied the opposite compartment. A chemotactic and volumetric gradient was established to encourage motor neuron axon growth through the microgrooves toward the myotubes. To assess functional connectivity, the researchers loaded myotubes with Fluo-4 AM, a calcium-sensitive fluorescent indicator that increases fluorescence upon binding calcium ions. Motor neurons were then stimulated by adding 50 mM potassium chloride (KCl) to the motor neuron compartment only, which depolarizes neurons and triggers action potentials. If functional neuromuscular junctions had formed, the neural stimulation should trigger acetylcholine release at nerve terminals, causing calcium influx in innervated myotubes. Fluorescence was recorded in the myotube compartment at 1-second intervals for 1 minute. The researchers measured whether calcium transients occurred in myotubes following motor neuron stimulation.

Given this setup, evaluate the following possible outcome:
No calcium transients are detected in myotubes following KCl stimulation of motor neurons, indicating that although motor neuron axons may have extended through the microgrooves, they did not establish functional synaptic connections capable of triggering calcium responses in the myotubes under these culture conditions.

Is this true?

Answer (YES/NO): NO